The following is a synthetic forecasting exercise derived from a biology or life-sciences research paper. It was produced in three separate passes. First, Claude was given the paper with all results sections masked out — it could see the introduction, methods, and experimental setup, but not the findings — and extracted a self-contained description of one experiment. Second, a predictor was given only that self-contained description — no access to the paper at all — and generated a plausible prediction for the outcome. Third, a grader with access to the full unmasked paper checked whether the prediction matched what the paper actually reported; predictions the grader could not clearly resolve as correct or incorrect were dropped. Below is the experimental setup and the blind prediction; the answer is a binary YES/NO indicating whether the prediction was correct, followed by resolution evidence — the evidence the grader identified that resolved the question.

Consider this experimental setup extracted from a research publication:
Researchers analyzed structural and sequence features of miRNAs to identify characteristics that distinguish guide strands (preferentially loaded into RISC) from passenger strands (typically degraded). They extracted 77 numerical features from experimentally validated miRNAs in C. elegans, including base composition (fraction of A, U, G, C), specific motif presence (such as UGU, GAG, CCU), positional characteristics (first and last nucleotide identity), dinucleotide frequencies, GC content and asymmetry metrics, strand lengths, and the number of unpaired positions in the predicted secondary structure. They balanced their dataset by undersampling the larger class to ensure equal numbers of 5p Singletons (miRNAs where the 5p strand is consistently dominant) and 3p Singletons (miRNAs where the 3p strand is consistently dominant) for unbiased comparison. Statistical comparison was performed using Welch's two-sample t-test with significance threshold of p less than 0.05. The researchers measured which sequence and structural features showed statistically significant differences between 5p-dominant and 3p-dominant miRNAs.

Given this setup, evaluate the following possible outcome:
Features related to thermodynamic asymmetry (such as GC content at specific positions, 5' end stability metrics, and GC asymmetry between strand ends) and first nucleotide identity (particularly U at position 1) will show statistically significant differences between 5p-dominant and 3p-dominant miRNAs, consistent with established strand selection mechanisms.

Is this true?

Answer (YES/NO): NO